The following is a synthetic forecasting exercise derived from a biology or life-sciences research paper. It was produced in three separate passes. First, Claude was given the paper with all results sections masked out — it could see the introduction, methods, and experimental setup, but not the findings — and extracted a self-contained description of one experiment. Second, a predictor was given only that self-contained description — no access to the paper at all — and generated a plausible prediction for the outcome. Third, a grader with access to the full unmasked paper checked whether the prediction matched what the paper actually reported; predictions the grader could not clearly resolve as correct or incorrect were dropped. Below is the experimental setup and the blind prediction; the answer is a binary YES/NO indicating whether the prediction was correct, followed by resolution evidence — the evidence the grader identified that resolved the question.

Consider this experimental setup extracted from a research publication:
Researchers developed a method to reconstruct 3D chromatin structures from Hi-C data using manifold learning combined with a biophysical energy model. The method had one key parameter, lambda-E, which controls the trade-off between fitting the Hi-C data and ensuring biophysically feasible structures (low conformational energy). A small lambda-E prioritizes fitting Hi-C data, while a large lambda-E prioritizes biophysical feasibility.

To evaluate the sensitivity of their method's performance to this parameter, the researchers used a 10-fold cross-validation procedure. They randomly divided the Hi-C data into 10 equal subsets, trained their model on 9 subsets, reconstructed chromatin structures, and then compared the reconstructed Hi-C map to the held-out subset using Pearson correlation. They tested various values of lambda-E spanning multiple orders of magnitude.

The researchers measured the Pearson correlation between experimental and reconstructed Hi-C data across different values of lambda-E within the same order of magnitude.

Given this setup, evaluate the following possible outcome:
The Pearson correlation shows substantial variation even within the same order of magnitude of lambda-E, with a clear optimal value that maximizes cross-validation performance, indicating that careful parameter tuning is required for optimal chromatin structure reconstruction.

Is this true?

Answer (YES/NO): NO